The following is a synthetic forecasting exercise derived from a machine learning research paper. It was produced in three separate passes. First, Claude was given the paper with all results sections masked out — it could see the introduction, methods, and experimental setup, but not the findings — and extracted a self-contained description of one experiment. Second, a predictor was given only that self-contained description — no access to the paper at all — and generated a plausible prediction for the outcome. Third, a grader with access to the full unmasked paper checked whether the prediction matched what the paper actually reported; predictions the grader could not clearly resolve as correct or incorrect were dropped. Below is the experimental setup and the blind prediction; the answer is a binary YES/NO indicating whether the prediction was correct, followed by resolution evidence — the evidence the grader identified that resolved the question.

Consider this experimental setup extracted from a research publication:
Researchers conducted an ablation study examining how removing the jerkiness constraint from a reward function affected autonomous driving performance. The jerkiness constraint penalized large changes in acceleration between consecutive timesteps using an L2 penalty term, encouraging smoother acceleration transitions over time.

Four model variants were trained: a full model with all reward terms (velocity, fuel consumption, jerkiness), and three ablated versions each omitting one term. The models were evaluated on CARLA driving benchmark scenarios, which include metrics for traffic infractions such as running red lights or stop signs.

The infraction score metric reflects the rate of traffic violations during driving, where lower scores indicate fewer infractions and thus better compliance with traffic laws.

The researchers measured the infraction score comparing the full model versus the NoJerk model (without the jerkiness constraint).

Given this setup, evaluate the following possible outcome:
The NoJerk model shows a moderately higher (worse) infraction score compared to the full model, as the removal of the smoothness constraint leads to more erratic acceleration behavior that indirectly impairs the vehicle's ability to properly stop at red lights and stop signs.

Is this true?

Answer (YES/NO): NO